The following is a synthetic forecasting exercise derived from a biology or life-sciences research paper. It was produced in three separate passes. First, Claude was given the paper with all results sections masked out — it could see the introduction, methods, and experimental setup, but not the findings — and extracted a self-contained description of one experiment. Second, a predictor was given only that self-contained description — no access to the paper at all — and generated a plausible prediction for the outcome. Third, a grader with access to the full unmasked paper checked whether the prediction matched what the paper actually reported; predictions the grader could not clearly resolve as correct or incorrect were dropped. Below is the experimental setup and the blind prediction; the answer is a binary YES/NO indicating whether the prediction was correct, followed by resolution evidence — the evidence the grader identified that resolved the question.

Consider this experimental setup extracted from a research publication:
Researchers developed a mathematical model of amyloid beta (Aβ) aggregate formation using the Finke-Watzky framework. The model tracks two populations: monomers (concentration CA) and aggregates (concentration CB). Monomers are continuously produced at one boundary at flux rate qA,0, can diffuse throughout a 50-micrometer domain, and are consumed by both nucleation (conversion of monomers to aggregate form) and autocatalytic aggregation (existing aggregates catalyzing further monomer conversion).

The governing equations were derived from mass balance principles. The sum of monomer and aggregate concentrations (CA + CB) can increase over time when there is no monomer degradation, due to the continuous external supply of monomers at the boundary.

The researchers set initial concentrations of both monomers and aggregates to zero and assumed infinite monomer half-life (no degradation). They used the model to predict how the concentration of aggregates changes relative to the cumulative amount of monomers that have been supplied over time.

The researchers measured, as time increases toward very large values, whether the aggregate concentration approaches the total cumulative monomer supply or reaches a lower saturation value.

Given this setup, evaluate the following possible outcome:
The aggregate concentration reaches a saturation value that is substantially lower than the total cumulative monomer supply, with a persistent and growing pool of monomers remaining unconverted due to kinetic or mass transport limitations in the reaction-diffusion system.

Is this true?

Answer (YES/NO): NO